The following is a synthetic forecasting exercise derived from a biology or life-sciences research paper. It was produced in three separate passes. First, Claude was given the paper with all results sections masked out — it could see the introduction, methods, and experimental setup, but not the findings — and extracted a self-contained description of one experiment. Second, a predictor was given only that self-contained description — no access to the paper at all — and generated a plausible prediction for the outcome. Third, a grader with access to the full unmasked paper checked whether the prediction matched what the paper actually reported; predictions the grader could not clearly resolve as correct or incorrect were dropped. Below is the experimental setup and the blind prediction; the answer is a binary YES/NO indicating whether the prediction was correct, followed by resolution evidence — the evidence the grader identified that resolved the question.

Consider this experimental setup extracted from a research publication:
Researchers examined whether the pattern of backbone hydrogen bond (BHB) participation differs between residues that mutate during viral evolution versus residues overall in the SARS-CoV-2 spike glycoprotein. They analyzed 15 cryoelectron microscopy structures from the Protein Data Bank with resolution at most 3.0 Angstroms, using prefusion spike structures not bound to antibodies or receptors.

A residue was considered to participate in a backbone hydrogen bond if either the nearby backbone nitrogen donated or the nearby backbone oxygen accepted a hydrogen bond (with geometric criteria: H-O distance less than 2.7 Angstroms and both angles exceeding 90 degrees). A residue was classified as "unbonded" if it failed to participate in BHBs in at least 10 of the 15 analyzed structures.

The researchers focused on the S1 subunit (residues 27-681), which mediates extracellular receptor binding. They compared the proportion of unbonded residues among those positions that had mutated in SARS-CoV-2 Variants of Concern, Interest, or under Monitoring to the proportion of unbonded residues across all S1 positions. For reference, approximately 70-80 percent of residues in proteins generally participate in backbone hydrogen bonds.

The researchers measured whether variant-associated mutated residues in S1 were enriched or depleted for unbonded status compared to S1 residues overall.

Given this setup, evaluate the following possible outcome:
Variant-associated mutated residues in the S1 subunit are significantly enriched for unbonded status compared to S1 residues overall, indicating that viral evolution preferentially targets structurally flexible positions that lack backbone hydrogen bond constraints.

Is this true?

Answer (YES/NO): YES